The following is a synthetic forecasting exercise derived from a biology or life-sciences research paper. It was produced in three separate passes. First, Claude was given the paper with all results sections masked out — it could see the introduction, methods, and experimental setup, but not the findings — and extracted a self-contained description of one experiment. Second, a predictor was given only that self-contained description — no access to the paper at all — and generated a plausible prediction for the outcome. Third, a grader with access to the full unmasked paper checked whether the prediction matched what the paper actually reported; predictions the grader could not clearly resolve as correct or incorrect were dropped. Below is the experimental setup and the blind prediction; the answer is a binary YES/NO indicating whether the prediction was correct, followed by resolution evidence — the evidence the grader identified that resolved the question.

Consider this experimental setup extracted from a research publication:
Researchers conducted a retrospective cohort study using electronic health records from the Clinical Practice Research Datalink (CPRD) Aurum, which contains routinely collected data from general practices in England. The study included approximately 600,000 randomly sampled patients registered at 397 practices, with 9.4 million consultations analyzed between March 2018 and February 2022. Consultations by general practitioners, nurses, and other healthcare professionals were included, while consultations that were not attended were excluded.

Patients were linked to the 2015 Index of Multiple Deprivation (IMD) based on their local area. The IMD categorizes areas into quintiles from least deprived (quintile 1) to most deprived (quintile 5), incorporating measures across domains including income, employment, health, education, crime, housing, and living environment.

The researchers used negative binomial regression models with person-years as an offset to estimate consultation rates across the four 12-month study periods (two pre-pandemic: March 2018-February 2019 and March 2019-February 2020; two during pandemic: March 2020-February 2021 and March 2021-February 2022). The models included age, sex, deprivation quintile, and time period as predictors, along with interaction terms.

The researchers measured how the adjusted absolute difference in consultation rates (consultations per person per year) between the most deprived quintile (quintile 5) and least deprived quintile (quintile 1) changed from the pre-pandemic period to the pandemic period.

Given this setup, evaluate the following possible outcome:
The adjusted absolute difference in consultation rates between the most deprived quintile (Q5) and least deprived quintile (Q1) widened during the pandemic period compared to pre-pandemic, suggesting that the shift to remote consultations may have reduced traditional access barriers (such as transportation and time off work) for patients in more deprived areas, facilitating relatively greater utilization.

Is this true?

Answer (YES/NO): NO